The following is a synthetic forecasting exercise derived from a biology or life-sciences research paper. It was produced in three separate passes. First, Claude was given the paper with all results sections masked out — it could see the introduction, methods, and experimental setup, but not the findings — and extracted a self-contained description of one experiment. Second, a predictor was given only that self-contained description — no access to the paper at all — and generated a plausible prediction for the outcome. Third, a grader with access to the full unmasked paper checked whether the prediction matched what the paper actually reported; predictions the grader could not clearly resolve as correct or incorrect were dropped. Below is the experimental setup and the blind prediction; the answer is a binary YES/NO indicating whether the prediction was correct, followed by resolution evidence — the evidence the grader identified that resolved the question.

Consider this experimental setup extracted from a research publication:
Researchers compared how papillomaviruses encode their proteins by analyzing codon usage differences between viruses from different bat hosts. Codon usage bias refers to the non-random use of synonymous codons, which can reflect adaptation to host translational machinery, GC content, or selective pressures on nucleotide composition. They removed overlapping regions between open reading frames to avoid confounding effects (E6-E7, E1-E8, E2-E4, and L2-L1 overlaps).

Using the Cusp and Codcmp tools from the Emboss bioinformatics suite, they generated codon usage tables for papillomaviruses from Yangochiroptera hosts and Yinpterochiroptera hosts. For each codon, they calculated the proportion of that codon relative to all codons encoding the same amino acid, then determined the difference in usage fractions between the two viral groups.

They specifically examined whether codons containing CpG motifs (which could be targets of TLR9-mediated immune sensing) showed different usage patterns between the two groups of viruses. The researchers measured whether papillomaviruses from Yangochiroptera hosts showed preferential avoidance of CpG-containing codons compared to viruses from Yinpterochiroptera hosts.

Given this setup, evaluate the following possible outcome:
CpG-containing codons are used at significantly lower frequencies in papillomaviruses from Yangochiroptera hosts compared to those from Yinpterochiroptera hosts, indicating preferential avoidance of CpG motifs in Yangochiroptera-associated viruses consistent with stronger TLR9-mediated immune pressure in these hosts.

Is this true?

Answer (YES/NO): YES